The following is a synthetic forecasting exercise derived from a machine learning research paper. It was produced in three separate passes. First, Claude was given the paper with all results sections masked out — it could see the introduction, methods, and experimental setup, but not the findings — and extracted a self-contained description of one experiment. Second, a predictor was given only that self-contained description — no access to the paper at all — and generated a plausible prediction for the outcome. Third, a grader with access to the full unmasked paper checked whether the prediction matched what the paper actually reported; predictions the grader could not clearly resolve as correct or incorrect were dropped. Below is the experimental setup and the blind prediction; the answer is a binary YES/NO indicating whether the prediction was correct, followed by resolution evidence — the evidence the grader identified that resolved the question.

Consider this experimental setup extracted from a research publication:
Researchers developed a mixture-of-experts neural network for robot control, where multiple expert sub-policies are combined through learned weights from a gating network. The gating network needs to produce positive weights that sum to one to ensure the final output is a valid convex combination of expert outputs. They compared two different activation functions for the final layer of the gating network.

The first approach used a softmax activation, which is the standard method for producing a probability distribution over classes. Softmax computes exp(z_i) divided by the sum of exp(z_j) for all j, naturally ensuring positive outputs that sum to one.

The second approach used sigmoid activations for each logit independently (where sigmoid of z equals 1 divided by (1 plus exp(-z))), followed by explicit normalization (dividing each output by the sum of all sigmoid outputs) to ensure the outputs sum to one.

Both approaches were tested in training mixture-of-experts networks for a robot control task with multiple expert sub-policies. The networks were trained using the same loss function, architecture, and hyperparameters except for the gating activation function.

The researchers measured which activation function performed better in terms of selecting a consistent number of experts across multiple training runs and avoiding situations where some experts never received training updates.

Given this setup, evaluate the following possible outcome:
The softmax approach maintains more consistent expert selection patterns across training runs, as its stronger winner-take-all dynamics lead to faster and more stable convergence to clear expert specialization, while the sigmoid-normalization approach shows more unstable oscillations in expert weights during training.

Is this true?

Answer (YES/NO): NO